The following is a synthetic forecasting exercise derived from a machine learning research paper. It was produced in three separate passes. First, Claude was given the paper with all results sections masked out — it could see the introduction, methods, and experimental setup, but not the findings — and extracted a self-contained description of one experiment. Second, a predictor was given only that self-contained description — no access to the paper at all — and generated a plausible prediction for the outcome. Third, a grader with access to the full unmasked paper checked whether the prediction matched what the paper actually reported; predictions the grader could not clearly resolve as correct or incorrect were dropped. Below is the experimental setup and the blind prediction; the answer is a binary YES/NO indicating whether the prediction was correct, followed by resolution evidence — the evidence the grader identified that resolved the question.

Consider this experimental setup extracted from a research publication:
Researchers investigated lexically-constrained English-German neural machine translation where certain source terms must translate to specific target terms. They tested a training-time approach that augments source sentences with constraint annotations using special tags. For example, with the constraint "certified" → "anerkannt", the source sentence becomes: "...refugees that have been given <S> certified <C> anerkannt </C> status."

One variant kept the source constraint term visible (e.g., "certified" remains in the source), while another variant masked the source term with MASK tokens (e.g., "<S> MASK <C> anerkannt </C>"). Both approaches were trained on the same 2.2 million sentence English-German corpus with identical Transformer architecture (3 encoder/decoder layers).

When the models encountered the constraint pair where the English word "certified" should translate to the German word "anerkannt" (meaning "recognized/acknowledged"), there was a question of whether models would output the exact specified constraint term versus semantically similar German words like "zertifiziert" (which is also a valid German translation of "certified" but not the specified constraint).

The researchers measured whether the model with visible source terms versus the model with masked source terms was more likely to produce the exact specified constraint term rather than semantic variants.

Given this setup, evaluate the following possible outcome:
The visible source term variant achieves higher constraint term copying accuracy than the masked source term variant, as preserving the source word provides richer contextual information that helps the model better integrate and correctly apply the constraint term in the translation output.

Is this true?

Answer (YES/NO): NO